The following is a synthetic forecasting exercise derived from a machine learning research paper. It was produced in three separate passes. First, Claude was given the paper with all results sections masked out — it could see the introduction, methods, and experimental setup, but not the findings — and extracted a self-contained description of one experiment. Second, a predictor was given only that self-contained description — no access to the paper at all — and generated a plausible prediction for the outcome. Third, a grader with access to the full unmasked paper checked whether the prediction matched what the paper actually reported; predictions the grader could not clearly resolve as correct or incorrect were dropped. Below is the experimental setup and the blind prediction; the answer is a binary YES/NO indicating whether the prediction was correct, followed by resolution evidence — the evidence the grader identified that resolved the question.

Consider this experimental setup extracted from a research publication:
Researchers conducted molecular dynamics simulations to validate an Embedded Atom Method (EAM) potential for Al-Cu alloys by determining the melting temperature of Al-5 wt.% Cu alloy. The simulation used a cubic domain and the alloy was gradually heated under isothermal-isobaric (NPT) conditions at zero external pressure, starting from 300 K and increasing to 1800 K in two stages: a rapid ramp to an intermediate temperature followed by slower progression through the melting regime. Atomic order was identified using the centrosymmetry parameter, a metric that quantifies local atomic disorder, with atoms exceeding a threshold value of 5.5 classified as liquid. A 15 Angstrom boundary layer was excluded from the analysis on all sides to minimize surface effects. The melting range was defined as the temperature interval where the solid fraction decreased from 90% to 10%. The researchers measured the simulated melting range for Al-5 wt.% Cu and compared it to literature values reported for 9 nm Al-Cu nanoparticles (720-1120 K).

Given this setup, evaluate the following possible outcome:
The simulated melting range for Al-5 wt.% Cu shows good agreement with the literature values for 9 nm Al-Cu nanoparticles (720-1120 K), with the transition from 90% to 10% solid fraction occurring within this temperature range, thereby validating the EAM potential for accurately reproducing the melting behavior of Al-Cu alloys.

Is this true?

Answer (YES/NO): YES